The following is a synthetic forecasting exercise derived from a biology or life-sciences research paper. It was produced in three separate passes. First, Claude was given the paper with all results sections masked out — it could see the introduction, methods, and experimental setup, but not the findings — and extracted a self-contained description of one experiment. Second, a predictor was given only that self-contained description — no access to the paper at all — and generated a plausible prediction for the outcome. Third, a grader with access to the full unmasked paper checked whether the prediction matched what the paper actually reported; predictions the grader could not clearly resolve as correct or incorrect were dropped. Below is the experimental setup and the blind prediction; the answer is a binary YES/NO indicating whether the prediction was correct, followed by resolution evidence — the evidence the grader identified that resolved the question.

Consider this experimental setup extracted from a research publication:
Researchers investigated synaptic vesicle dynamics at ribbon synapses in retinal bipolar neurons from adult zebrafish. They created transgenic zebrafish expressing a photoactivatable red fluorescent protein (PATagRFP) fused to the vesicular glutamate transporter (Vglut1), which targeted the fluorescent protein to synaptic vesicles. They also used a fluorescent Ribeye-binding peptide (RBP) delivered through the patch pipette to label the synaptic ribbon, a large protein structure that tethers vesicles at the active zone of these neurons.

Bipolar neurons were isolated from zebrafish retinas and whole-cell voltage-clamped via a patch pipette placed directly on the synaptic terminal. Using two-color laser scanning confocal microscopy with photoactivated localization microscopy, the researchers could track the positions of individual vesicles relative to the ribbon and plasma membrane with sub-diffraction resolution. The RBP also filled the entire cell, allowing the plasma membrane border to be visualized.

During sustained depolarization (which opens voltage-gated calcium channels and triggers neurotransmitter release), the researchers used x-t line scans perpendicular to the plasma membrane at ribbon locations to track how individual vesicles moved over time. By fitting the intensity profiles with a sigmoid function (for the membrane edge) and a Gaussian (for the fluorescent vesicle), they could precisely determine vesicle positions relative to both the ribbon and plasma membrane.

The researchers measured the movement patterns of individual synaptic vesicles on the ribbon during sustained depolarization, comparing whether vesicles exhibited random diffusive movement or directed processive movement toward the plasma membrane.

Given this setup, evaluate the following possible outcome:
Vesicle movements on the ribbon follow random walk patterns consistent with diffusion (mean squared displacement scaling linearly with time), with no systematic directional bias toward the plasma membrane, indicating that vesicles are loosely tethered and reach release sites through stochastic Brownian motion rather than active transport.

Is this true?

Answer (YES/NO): NO